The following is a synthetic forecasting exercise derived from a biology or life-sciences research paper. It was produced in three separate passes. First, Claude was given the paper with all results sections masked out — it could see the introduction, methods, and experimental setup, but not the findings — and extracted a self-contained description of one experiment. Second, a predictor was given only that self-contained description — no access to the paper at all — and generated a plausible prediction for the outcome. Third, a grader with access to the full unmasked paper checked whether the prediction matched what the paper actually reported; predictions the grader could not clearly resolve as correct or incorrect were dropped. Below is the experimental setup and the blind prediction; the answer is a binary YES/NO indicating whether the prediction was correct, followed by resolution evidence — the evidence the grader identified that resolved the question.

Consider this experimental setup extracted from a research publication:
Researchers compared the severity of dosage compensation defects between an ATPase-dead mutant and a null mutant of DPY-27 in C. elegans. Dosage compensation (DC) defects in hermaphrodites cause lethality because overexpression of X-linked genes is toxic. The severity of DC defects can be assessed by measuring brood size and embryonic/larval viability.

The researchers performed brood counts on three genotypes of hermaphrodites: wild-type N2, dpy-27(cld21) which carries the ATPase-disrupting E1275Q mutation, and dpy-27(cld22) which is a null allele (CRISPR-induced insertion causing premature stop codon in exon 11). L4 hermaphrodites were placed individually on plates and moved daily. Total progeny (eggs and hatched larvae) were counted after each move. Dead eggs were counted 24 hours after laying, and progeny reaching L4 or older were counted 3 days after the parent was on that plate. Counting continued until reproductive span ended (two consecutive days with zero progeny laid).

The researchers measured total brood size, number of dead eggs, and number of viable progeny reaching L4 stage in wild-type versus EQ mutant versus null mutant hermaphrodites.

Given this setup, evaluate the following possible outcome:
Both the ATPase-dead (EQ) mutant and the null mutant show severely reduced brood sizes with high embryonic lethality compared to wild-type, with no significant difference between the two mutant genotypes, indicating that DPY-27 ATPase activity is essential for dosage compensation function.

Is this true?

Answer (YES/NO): NO